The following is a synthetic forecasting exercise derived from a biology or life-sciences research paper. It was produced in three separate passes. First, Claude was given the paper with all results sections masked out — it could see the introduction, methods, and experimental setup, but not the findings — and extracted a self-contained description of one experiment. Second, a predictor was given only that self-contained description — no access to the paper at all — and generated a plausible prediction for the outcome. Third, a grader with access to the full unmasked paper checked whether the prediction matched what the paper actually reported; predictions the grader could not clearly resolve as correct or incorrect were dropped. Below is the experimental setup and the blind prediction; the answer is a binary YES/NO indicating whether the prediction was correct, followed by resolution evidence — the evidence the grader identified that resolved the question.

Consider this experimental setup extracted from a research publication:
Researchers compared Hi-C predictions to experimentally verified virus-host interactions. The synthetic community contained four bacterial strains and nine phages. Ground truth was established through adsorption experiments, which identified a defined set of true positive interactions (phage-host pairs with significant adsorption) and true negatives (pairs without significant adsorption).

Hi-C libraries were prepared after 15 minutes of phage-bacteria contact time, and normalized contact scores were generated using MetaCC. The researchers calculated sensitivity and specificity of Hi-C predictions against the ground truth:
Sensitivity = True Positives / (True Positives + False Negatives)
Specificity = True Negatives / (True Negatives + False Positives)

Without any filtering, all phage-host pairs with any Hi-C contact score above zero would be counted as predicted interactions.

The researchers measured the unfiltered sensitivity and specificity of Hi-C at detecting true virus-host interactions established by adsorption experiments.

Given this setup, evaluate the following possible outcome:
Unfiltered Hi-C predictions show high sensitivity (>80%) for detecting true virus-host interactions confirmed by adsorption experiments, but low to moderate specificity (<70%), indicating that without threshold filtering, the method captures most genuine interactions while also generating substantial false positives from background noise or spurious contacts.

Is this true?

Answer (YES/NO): YES